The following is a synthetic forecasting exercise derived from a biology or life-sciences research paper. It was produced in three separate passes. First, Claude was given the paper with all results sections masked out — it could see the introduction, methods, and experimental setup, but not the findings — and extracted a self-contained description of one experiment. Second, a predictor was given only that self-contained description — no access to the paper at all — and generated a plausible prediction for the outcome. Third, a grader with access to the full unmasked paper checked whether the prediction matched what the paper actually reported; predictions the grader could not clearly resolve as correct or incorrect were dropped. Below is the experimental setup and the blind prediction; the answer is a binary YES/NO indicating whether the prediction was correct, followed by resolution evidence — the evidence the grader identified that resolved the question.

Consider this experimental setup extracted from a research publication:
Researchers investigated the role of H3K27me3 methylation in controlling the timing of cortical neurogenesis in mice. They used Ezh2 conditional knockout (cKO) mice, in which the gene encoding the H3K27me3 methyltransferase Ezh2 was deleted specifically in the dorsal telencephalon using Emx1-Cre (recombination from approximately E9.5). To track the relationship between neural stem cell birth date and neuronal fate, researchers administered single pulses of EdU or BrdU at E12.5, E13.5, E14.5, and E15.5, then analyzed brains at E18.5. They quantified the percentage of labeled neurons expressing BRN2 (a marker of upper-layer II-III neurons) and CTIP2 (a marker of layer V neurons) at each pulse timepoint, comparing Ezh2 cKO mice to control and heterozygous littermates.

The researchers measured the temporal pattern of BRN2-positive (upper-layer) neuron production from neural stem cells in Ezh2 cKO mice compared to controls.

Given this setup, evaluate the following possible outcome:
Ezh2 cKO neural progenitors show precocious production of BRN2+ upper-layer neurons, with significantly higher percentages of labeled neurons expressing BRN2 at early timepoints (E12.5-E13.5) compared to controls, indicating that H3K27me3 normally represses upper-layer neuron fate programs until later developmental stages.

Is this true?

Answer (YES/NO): YES